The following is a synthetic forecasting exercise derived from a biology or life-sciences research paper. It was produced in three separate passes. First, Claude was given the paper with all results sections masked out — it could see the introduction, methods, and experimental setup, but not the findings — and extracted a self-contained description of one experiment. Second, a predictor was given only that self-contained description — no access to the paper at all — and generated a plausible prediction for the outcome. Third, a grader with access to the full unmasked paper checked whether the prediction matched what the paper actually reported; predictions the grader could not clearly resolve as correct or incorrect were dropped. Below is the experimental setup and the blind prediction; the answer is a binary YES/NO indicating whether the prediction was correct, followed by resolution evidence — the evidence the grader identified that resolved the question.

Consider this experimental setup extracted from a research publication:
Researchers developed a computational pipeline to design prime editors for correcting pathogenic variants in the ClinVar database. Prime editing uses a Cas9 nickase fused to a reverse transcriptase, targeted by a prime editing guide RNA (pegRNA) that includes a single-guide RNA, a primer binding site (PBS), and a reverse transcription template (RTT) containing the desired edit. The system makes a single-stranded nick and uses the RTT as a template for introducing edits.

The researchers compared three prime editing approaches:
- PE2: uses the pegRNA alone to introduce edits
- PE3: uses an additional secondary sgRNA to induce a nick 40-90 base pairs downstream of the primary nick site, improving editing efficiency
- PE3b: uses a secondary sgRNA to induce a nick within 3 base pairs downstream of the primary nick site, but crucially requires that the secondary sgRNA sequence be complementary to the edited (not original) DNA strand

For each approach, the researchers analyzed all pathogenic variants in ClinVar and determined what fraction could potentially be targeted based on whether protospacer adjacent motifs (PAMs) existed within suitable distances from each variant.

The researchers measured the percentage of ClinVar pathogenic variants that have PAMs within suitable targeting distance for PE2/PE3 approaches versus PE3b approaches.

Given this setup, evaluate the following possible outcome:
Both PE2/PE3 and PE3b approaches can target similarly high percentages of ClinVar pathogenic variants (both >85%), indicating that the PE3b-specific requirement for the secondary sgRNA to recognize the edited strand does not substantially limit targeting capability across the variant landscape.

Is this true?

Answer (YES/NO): NO